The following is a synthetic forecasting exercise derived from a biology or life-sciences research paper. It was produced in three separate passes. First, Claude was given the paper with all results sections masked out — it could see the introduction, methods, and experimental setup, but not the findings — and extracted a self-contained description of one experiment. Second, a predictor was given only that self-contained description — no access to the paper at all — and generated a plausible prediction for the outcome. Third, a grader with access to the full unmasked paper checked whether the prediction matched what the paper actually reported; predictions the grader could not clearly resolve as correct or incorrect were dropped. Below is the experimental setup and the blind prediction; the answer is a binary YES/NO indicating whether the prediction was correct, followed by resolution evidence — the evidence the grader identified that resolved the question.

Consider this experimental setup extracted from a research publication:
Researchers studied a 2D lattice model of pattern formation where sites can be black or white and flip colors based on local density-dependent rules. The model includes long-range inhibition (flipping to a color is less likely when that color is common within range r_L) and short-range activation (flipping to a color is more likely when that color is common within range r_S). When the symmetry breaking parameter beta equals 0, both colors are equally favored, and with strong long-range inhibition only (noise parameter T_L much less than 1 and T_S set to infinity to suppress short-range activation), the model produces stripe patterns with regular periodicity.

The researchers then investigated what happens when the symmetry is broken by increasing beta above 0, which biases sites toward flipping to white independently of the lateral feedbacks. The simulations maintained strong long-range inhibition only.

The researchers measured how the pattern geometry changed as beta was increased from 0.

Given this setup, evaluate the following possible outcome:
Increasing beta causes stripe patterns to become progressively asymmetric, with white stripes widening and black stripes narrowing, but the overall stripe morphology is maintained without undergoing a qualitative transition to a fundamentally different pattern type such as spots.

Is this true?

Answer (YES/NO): NO